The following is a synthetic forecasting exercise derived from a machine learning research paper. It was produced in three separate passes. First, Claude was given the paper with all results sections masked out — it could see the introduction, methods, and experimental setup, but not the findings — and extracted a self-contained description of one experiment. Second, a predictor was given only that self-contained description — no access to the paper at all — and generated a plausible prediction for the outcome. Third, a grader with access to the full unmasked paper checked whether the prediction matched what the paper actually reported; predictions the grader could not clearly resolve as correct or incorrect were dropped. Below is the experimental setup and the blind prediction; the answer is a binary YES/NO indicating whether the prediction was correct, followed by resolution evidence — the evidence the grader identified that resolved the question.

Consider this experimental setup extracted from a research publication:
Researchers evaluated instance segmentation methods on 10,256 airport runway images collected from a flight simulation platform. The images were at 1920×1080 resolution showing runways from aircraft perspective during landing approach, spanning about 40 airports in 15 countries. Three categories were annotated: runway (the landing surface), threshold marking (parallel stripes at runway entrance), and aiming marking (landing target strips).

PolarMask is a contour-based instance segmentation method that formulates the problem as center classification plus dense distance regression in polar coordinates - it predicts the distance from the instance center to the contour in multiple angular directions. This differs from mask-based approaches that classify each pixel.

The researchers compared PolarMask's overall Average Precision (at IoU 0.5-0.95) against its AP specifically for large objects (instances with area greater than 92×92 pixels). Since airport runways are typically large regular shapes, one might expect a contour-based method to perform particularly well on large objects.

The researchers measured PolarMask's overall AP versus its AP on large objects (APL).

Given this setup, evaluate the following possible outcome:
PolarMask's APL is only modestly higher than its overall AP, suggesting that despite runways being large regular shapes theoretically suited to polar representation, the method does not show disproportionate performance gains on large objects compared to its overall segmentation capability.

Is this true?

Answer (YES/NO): YES